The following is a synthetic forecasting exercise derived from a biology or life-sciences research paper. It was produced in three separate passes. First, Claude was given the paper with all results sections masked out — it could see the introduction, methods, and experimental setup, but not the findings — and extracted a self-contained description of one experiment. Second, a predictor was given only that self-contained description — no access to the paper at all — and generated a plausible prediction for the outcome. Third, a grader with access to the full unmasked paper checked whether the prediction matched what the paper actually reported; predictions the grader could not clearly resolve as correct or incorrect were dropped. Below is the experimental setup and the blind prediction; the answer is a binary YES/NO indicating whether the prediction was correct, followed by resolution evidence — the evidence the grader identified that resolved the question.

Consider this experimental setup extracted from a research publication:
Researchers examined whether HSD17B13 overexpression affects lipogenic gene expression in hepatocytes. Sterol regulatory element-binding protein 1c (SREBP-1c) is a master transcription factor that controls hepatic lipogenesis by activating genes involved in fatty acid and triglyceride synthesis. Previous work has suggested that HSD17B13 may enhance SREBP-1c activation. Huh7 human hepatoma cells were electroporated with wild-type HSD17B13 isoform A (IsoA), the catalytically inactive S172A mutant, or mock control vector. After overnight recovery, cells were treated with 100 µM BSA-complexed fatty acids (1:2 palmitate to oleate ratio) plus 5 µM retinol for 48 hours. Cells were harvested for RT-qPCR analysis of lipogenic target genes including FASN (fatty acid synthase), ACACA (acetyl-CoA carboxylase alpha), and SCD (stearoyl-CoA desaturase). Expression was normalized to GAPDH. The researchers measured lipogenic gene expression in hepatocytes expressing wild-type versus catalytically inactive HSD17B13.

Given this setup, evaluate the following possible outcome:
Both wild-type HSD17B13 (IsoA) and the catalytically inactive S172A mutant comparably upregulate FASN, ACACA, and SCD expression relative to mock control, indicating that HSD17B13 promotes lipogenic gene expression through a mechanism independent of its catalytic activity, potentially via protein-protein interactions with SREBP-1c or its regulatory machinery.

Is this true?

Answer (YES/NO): NO